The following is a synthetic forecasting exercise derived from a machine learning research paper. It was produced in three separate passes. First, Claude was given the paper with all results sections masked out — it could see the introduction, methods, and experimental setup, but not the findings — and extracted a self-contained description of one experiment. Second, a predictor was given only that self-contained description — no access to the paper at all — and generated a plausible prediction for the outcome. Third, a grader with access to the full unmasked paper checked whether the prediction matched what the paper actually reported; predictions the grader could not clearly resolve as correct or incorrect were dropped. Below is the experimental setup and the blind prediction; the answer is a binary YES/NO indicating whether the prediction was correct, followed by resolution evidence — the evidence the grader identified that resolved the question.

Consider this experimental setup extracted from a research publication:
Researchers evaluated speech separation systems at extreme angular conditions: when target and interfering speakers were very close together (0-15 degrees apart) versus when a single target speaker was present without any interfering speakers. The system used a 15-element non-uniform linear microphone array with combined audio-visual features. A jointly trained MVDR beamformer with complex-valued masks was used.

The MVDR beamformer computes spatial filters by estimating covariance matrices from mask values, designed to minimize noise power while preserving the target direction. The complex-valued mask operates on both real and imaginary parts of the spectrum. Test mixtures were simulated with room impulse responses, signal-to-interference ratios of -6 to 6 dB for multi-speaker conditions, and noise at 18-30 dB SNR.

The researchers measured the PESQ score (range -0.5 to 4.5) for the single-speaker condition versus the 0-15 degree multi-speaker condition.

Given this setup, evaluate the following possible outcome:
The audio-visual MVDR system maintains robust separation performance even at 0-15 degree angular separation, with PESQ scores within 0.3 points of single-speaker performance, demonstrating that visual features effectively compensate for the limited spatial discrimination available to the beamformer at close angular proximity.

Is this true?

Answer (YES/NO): NO